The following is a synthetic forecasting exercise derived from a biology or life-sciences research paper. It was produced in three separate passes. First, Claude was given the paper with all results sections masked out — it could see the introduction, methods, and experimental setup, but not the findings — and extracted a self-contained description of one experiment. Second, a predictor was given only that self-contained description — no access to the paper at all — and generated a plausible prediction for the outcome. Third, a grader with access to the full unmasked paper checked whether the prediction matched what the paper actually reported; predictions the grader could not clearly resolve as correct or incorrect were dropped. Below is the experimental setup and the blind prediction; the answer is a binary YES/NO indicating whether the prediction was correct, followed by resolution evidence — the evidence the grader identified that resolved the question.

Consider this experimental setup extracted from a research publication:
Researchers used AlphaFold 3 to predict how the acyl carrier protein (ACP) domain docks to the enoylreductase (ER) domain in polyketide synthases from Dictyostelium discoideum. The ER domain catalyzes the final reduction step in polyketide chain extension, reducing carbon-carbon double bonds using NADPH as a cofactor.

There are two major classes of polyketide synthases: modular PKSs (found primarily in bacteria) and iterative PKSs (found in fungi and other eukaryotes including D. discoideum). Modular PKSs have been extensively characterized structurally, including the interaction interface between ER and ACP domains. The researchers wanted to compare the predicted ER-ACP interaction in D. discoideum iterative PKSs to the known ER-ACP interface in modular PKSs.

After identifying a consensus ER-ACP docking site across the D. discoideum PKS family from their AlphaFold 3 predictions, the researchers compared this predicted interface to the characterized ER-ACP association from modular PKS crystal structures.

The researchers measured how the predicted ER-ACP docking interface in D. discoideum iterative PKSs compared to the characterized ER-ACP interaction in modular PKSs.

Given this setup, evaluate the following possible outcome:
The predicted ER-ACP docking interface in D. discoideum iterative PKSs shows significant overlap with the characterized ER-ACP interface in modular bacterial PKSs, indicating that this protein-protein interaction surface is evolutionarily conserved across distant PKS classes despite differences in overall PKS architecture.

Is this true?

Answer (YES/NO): NO